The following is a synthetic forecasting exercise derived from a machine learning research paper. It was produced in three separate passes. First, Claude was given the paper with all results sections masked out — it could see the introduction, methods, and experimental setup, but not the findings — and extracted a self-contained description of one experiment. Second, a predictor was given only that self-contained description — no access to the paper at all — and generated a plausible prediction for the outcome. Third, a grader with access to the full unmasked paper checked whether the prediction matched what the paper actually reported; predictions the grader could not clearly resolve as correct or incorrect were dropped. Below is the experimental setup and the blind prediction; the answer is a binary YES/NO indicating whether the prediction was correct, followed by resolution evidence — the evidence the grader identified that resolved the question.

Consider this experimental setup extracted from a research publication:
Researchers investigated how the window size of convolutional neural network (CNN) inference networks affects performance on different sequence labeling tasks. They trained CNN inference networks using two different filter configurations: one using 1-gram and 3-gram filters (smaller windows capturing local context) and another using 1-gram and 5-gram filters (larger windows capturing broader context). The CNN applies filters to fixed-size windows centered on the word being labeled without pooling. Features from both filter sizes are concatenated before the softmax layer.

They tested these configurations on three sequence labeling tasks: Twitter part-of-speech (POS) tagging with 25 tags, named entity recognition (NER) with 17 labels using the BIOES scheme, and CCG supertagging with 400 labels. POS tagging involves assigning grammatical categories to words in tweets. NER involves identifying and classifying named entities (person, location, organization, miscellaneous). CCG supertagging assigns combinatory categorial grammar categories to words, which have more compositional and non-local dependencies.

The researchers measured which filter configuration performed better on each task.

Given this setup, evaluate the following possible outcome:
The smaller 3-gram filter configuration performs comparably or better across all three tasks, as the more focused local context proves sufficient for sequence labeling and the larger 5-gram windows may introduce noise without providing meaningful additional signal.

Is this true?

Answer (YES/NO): NO